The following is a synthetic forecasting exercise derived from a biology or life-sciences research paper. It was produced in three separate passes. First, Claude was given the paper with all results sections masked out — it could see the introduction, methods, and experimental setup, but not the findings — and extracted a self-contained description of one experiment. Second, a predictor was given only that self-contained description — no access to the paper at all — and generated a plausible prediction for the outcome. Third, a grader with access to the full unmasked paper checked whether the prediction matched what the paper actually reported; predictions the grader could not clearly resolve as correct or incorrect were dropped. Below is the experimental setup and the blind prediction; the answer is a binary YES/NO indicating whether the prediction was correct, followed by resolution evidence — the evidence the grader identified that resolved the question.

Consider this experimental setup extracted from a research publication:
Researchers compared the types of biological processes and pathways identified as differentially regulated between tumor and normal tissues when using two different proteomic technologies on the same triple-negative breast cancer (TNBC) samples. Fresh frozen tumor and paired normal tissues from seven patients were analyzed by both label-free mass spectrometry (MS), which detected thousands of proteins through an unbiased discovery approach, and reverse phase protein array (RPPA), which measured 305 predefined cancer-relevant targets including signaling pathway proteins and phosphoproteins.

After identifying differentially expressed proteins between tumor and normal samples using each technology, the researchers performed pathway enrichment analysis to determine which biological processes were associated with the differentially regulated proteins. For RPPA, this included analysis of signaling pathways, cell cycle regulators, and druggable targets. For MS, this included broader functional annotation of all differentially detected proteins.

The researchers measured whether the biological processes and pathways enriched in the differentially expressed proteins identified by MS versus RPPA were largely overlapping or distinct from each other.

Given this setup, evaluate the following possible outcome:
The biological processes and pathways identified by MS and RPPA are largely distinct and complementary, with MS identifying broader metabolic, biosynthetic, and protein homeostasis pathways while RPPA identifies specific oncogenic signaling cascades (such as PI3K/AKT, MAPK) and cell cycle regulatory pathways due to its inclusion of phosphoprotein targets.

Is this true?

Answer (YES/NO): NO